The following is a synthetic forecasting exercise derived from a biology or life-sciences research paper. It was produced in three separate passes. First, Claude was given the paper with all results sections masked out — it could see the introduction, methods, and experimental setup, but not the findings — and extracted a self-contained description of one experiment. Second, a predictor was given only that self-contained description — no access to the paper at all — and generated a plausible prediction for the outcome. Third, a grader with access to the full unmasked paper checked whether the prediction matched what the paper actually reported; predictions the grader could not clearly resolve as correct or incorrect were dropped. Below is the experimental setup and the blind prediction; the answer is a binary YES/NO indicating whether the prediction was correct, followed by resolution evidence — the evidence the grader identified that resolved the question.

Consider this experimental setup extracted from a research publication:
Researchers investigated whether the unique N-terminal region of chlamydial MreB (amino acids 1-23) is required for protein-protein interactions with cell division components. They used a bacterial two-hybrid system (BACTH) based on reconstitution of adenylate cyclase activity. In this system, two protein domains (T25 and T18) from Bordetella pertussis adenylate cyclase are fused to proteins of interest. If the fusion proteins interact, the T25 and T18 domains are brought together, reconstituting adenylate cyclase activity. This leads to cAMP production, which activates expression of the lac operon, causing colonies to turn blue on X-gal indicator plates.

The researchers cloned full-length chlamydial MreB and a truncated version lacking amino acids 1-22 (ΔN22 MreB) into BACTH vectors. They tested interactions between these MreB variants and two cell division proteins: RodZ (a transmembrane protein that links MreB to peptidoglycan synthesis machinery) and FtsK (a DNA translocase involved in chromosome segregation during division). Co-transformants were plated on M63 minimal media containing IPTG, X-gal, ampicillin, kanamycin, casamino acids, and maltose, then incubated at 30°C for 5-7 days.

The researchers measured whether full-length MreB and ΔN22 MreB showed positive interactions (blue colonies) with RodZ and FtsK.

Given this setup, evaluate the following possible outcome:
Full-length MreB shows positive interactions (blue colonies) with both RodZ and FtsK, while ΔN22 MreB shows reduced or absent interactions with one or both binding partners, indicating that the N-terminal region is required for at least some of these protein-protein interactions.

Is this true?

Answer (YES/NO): YES